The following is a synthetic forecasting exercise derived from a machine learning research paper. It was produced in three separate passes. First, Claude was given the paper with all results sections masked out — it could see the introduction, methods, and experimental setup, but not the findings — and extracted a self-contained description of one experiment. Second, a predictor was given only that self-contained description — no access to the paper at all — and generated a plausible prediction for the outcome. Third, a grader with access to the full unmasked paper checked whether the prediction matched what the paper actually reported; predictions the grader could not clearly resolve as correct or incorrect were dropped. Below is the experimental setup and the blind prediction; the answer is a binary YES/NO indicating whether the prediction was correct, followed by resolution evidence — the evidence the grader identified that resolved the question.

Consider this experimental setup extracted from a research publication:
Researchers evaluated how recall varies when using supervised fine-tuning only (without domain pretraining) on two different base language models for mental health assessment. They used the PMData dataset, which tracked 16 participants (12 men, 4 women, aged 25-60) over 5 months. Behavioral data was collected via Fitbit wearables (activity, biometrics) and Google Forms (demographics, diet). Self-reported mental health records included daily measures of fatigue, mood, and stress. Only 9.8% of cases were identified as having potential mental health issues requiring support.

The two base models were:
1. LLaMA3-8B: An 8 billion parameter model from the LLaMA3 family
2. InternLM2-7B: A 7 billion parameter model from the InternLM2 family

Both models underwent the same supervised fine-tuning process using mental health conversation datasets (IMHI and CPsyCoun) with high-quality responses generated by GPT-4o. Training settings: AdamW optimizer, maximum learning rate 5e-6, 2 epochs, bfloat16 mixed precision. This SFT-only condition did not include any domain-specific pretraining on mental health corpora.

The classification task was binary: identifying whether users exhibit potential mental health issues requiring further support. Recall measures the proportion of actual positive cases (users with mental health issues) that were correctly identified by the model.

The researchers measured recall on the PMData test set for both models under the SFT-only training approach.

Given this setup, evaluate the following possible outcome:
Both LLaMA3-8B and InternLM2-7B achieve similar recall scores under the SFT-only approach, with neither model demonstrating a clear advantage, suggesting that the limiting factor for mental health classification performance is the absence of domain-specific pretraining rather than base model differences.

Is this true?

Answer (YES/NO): NO